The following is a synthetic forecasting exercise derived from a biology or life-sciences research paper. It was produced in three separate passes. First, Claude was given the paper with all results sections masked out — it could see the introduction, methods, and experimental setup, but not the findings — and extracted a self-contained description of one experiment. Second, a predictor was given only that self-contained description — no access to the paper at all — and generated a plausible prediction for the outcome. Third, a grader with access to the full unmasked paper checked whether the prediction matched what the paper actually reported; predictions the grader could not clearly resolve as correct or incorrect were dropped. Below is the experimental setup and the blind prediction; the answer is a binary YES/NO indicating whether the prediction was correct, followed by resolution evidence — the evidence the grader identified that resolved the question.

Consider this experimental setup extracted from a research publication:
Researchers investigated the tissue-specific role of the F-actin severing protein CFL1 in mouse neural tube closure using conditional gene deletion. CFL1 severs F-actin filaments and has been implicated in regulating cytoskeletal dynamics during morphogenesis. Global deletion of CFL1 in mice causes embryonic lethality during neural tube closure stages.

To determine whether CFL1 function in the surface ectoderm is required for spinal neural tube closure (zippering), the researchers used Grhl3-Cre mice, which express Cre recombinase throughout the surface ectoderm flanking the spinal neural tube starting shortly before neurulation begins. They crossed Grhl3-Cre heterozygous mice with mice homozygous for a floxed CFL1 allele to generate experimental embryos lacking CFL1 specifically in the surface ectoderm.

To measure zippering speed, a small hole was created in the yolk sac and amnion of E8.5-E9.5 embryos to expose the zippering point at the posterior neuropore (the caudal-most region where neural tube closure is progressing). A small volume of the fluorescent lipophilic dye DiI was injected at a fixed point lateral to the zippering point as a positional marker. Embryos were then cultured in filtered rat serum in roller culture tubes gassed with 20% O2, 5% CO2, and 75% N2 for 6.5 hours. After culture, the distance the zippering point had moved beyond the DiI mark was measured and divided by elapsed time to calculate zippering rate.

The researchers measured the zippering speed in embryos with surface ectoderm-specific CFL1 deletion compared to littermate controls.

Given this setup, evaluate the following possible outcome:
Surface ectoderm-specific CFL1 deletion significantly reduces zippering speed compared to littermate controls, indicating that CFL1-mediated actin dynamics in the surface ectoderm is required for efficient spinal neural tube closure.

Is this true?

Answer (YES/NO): YES